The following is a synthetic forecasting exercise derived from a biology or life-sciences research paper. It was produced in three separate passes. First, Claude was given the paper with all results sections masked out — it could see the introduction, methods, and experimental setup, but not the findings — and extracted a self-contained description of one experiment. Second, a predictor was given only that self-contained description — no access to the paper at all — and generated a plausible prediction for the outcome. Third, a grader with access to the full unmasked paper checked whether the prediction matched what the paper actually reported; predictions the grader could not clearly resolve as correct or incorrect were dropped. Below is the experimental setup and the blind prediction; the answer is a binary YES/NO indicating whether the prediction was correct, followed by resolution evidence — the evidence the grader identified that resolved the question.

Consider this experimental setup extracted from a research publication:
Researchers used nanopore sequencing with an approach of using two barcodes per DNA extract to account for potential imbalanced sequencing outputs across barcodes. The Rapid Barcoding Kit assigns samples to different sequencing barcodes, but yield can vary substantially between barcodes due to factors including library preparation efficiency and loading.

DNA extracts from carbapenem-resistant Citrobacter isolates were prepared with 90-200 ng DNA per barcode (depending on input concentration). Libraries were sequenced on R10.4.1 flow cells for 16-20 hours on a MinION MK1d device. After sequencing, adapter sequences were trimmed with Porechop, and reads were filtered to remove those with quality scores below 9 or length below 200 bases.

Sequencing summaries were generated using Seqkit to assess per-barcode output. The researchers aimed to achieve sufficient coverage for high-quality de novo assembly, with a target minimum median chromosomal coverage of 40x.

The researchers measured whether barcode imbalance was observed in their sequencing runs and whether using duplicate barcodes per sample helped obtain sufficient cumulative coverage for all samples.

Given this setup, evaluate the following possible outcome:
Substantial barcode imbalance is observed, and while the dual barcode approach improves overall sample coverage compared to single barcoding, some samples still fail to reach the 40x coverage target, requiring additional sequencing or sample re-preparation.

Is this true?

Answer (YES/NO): NO